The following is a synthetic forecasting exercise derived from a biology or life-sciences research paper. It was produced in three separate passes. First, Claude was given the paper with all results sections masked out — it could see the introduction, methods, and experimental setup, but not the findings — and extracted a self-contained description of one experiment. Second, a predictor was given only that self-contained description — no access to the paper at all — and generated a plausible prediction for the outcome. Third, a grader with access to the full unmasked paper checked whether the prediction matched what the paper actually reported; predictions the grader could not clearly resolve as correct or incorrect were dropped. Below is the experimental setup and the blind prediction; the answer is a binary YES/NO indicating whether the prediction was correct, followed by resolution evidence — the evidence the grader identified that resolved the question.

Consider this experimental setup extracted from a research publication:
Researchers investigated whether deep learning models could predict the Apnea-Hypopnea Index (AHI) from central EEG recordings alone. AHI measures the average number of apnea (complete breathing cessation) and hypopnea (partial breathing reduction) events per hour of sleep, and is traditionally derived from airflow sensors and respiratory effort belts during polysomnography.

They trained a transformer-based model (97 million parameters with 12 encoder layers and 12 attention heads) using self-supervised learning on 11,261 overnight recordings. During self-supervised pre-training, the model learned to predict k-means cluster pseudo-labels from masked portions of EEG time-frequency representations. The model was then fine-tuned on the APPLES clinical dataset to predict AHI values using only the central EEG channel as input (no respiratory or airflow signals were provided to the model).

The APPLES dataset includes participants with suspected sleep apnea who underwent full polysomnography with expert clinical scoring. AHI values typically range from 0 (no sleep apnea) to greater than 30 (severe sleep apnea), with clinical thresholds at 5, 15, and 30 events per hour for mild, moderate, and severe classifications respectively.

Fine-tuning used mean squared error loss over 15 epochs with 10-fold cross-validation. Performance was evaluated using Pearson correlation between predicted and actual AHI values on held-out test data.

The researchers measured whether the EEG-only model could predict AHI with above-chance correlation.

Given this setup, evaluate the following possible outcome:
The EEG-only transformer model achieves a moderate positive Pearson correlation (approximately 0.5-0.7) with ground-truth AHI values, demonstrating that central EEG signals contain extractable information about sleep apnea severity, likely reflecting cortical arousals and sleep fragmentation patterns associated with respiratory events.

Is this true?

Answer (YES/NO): YES